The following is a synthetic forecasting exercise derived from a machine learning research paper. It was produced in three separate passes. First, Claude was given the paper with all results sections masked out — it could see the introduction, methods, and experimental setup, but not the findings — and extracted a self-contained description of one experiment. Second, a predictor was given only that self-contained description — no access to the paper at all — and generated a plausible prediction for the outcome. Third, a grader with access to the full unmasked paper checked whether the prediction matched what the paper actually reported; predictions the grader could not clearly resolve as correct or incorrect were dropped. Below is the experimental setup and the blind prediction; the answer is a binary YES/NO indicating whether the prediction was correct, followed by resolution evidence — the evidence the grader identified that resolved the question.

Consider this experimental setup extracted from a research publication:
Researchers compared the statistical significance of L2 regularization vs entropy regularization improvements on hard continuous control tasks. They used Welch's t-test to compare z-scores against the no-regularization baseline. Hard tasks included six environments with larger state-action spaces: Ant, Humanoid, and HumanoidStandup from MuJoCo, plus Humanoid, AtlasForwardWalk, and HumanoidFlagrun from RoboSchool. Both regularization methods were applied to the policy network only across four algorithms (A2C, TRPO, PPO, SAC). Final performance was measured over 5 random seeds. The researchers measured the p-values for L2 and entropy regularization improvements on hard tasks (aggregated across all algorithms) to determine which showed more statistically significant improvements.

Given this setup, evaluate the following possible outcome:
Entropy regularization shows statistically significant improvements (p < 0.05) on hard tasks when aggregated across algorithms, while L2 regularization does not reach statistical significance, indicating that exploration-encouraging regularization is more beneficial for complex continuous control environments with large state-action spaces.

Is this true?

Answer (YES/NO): NO